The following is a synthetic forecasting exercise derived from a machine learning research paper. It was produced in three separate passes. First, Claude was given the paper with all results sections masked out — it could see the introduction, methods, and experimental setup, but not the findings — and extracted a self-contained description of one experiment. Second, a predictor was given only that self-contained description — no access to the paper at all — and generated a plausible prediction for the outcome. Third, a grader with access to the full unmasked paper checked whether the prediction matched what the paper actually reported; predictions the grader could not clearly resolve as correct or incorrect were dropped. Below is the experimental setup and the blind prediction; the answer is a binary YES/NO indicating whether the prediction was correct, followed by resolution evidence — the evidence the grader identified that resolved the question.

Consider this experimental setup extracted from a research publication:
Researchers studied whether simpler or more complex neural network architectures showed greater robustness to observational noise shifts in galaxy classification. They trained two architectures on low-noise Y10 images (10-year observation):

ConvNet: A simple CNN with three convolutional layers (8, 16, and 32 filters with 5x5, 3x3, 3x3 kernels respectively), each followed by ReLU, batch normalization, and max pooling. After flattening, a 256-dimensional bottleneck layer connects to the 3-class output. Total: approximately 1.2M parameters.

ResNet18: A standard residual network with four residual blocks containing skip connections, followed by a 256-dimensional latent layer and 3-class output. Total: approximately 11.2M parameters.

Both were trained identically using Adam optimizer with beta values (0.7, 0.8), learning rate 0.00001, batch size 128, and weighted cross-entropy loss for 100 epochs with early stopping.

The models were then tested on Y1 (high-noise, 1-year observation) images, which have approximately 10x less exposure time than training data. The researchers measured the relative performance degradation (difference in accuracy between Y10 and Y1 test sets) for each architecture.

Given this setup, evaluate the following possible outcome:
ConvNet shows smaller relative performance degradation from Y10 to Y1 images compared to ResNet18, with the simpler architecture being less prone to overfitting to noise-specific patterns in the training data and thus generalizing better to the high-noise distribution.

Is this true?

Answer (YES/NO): YES